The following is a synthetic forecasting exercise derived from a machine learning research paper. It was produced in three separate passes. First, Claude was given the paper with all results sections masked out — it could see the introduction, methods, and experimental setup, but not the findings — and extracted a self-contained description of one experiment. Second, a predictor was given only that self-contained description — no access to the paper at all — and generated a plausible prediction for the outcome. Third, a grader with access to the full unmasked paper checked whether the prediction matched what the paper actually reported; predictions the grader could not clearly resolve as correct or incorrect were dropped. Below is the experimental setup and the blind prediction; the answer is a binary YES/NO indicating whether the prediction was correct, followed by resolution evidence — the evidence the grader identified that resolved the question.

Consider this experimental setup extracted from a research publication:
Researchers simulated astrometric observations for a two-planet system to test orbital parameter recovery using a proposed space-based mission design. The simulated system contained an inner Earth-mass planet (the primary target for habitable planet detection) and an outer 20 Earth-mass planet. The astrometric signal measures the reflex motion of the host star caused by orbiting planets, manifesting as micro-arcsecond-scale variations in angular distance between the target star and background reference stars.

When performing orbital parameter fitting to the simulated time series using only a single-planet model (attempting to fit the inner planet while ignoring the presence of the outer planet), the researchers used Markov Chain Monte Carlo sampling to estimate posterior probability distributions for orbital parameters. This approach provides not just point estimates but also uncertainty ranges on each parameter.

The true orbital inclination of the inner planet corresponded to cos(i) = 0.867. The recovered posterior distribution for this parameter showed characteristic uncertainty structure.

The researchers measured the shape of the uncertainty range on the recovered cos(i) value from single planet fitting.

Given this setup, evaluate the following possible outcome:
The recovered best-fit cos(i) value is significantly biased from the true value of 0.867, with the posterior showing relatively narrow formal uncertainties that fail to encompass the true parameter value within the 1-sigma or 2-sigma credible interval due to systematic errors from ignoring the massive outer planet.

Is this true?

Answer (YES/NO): NO